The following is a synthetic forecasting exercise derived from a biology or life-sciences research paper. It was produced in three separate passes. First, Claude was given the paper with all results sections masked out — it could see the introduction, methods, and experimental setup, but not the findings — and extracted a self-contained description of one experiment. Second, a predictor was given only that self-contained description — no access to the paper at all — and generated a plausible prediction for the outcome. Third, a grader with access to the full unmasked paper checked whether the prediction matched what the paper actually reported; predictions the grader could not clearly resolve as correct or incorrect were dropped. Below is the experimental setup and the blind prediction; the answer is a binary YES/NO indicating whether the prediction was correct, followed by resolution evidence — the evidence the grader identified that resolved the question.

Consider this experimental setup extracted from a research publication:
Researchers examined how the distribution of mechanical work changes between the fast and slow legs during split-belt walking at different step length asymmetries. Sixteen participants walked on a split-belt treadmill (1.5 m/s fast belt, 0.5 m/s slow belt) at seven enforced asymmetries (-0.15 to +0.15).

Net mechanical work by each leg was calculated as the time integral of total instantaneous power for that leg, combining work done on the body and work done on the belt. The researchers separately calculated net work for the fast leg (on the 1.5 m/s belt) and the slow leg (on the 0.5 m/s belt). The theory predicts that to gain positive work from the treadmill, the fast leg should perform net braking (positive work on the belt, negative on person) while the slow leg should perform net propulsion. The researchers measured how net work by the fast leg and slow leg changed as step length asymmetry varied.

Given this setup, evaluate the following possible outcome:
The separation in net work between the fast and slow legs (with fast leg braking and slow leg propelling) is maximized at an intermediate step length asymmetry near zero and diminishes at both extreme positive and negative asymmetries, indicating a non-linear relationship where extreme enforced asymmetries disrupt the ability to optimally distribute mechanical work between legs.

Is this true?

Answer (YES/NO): NO